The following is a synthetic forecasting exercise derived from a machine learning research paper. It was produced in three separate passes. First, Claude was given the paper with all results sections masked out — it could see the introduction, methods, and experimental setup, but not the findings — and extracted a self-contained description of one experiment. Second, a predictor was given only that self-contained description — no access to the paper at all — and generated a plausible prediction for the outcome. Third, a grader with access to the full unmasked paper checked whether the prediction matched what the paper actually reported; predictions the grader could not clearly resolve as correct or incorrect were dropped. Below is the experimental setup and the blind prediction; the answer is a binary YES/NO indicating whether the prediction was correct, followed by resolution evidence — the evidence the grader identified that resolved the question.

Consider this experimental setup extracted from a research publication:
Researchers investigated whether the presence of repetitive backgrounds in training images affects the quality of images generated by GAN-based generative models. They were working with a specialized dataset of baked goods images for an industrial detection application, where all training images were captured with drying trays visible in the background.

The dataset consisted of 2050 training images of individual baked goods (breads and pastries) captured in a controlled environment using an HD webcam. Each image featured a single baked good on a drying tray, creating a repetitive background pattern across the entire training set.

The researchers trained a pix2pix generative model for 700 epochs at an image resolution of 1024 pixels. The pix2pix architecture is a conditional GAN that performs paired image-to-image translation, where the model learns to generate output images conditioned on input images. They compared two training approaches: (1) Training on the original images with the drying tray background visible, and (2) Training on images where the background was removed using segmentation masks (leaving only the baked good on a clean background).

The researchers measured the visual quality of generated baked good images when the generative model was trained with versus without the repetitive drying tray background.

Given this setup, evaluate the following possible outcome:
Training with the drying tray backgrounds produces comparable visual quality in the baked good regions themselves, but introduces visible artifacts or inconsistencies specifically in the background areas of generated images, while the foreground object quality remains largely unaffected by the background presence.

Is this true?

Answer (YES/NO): NO